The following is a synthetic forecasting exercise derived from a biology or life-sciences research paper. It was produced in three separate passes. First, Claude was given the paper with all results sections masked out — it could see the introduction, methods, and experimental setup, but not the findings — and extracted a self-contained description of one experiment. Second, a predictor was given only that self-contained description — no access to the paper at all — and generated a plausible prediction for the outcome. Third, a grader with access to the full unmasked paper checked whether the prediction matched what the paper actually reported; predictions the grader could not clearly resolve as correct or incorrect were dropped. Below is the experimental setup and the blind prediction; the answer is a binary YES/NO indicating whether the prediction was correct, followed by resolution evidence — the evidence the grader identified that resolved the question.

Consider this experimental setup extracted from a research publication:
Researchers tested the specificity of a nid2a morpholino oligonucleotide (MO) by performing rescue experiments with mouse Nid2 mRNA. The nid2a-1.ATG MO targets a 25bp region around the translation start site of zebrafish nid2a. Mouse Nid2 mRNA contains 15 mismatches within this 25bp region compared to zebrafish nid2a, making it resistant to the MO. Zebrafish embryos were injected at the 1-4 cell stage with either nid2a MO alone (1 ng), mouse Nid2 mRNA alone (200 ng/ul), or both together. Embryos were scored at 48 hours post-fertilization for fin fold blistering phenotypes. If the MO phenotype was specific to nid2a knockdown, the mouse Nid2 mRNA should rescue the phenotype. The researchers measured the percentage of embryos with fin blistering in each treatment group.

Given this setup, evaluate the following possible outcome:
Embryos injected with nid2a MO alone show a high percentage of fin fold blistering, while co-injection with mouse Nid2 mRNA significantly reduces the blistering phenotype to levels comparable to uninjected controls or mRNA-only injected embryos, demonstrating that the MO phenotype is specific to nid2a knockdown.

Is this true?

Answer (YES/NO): YES